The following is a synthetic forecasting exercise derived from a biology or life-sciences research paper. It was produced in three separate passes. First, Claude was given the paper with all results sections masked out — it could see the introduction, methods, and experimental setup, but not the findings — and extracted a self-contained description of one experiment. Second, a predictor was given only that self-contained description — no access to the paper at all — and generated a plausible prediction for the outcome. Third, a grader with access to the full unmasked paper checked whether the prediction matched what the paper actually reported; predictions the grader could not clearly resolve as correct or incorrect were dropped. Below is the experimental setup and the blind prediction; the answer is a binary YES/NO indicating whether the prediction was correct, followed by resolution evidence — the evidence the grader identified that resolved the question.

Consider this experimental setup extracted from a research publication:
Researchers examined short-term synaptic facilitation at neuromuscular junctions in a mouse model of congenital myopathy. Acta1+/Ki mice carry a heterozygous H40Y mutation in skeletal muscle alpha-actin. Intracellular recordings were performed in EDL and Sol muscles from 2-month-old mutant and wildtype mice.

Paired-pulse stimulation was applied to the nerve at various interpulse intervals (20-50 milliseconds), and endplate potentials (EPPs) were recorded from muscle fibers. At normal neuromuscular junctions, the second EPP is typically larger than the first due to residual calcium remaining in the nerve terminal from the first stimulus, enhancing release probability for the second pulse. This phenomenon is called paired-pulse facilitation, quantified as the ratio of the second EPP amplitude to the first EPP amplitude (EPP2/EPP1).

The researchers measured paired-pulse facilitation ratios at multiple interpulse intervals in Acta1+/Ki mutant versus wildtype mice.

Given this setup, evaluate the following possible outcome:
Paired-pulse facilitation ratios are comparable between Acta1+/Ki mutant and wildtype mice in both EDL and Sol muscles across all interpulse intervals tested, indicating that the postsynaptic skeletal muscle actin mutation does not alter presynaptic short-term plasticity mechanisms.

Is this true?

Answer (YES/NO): NO